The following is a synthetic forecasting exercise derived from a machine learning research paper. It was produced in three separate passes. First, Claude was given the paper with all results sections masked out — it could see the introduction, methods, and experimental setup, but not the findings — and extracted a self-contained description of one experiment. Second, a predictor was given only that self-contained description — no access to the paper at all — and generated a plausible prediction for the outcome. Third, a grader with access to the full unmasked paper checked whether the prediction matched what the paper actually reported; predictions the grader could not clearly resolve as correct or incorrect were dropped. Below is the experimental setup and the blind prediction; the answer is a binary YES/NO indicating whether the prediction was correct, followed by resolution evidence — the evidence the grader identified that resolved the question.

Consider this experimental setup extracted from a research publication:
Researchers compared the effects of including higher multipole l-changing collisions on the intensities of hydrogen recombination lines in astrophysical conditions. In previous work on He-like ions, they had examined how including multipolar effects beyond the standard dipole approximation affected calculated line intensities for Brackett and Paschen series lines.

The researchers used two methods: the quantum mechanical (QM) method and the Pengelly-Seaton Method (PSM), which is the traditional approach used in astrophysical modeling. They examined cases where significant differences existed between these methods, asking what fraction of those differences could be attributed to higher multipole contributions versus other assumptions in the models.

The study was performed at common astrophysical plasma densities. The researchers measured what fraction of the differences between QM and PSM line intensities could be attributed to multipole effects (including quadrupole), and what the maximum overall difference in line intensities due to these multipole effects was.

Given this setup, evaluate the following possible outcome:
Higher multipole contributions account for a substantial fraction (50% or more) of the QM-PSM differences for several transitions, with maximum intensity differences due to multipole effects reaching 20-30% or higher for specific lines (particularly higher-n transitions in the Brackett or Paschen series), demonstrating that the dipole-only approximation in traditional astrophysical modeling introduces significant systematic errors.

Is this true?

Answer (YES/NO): NO